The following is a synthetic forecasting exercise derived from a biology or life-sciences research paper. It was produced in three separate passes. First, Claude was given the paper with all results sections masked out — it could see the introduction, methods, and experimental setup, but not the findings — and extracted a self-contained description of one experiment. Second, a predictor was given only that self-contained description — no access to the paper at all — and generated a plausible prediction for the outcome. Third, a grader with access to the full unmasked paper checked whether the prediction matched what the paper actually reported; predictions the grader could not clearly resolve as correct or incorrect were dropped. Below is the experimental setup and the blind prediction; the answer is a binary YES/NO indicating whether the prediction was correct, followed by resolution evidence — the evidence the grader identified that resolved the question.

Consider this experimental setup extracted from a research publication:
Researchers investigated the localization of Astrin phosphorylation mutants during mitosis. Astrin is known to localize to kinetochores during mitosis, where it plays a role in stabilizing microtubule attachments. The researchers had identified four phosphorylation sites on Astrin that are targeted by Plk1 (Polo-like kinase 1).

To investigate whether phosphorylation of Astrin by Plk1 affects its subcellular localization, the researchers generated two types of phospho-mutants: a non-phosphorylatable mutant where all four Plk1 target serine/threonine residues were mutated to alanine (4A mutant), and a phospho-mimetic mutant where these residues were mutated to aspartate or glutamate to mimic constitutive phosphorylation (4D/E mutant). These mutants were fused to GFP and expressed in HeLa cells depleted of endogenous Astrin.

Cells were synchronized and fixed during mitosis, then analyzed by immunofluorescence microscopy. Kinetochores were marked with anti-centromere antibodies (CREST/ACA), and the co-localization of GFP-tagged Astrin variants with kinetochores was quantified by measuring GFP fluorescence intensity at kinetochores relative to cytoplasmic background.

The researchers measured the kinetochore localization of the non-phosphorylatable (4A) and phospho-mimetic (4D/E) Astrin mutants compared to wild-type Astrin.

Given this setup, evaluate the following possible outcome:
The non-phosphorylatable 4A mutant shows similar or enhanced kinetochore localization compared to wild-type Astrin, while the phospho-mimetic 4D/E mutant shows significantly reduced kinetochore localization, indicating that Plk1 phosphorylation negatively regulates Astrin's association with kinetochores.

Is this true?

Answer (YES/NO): NO